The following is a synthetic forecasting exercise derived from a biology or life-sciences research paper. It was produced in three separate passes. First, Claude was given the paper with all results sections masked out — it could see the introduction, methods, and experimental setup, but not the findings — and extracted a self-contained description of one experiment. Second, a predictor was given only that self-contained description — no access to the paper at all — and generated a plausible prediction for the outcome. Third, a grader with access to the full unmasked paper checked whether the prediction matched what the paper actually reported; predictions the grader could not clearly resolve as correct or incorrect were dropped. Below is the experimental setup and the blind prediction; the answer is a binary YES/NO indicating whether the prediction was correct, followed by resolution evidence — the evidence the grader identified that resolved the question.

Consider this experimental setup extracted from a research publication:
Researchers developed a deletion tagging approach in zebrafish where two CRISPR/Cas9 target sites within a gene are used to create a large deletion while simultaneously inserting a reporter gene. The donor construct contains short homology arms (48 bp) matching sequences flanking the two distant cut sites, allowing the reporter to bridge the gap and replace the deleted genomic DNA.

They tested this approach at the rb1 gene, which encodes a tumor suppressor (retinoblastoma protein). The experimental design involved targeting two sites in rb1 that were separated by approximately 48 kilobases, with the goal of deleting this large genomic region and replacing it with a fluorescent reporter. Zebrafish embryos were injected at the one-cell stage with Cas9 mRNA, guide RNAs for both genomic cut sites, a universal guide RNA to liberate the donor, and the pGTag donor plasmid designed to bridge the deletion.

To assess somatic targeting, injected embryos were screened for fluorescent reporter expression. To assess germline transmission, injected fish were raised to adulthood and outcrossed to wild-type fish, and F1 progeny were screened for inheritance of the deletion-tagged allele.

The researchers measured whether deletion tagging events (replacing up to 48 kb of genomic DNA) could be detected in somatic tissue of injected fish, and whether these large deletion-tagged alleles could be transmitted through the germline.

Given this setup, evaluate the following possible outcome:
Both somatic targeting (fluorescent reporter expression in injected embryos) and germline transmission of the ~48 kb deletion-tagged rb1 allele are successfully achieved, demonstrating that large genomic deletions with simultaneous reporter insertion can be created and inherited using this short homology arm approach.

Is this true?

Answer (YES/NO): NO